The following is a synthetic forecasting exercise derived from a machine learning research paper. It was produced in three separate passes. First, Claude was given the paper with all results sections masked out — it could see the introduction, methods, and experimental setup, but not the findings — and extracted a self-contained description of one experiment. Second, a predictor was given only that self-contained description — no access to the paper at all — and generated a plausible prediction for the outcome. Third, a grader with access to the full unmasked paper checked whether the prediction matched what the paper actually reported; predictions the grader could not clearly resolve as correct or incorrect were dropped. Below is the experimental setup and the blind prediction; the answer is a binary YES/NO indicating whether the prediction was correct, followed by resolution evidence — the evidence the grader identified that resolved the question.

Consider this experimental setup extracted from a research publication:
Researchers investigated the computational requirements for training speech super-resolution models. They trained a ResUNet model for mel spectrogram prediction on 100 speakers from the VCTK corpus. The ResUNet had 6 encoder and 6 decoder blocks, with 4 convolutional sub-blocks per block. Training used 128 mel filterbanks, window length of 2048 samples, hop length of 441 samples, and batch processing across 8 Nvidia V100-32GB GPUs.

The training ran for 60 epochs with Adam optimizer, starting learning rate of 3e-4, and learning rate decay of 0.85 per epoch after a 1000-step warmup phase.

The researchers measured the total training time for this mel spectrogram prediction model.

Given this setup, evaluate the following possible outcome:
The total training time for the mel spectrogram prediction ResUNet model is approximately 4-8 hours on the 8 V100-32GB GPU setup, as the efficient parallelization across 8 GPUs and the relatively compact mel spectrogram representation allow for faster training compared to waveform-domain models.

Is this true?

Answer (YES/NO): NO